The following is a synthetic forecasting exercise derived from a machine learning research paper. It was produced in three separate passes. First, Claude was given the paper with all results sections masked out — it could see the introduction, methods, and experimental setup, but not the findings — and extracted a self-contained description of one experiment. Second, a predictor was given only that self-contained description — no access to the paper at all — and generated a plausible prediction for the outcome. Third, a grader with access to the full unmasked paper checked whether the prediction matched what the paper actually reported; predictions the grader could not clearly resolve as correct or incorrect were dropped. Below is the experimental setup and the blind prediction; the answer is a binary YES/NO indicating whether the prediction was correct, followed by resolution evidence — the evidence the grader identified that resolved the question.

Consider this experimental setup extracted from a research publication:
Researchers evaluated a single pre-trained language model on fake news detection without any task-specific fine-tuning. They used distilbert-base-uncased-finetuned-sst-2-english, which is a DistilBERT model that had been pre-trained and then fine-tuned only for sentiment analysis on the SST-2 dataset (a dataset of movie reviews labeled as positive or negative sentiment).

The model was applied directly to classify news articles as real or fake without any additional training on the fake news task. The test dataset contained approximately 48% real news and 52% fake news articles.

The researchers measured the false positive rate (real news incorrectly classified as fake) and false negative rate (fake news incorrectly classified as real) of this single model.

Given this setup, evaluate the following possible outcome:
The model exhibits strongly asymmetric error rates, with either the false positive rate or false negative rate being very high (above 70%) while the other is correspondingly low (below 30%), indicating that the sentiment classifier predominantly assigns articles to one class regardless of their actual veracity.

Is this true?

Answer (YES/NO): NO